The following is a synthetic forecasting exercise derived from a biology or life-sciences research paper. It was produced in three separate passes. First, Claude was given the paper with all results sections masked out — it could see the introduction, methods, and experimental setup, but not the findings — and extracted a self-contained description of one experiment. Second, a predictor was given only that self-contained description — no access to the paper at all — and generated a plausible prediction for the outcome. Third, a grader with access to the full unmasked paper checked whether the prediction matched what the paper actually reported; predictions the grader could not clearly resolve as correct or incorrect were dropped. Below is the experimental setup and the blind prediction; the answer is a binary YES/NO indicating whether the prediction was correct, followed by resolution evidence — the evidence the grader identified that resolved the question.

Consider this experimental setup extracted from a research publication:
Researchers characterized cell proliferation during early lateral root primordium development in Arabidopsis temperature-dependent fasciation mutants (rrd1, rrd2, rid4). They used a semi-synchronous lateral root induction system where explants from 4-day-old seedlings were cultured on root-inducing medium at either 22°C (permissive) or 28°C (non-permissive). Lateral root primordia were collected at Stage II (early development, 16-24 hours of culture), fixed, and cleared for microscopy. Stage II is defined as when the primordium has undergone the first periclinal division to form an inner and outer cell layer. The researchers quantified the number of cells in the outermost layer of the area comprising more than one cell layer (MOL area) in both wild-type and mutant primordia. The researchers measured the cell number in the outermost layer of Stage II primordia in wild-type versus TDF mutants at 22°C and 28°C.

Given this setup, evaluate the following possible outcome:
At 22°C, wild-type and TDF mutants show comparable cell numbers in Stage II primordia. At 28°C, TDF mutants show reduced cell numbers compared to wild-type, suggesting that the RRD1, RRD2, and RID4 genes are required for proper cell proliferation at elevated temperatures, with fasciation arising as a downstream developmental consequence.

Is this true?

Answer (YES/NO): NO